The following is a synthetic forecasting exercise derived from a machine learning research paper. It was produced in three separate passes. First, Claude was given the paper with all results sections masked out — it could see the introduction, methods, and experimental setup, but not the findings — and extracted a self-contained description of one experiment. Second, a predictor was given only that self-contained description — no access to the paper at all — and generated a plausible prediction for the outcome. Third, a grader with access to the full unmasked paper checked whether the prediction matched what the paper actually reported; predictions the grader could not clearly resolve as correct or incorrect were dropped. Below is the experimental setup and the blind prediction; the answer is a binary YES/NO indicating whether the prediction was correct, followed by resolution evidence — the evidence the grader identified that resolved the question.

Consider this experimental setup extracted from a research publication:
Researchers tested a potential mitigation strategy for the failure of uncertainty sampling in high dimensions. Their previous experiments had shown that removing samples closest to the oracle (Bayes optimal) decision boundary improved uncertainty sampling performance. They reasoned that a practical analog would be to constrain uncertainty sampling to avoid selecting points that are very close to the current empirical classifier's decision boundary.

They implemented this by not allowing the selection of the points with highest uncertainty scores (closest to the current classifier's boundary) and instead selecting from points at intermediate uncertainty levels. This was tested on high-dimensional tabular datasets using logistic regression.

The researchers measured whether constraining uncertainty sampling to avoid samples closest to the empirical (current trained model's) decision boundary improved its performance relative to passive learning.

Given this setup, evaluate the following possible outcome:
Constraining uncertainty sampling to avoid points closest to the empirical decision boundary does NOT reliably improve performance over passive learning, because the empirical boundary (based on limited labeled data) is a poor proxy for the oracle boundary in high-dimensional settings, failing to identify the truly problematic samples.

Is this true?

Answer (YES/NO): YES